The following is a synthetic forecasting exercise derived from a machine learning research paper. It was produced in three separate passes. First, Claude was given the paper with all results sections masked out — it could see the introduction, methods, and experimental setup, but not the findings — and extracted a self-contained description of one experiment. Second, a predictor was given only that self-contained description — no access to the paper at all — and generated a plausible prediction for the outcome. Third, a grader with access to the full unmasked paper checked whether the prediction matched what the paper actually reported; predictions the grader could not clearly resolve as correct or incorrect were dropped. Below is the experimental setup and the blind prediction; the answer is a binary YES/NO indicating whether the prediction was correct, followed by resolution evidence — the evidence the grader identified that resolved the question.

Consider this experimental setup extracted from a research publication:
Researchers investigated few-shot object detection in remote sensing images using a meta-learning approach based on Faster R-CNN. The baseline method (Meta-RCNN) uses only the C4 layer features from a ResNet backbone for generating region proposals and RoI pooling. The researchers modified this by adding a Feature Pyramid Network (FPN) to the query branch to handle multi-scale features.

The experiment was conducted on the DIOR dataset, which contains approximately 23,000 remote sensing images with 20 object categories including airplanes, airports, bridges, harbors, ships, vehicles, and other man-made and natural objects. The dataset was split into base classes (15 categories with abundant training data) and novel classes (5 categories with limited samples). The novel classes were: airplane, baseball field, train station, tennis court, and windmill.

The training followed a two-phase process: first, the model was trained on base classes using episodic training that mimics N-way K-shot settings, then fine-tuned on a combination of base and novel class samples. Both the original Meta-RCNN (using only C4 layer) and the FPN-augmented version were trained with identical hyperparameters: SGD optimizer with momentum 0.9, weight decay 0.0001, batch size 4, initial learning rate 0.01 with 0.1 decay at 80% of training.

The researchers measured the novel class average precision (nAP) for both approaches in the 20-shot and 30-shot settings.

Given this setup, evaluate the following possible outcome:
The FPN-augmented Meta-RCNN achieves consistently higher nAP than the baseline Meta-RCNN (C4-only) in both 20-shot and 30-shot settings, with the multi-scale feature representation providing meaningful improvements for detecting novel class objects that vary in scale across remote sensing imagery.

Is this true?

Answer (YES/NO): YES